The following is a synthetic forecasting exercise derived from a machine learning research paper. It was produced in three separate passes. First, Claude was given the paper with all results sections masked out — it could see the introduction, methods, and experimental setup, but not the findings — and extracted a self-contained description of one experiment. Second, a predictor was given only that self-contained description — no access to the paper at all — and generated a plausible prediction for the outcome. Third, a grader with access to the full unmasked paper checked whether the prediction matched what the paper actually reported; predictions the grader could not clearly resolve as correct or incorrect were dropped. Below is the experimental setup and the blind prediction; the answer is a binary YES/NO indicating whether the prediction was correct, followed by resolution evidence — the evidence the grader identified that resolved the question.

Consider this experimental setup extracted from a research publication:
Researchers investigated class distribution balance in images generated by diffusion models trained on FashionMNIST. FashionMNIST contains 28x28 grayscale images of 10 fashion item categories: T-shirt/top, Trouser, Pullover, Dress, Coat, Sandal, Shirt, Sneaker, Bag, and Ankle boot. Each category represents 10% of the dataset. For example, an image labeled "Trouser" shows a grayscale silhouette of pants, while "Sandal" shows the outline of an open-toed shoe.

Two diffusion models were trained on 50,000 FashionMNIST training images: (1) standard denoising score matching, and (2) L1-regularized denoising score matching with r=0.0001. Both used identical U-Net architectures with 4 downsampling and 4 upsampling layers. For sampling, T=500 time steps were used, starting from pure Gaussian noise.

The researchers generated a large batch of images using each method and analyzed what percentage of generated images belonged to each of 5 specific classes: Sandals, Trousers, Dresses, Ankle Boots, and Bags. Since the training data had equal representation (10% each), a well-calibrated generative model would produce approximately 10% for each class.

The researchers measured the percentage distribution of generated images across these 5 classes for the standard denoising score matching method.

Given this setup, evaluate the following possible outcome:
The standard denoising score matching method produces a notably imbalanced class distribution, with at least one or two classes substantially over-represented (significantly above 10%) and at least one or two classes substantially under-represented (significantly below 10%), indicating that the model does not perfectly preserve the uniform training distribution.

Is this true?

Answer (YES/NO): YES